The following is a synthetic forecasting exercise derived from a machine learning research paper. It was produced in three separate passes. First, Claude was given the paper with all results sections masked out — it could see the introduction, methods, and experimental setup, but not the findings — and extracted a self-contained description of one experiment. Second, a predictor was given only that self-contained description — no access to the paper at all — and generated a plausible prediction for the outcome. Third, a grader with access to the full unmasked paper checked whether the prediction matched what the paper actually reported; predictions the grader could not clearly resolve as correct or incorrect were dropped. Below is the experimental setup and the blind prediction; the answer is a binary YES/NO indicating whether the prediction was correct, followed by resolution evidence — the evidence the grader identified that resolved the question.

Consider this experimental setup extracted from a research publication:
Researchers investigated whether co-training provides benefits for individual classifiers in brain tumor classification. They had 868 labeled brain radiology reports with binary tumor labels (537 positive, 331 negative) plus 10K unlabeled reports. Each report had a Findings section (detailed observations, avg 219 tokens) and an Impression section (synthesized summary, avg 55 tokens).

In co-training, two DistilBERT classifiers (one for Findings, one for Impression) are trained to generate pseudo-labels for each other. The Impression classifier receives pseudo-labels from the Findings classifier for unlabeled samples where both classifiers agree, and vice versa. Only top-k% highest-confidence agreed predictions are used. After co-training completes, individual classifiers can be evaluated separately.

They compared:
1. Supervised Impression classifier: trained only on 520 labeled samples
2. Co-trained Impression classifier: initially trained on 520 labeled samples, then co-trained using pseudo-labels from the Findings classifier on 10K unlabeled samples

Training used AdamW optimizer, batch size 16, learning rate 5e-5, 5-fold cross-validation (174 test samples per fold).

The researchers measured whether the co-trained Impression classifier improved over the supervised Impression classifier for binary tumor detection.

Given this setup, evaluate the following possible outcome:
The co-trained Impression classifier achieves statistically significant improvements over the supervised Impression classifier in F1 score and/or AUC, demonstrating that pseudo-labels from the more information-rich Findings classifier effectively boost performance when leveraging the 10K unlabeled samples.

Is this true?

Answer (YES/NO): NO